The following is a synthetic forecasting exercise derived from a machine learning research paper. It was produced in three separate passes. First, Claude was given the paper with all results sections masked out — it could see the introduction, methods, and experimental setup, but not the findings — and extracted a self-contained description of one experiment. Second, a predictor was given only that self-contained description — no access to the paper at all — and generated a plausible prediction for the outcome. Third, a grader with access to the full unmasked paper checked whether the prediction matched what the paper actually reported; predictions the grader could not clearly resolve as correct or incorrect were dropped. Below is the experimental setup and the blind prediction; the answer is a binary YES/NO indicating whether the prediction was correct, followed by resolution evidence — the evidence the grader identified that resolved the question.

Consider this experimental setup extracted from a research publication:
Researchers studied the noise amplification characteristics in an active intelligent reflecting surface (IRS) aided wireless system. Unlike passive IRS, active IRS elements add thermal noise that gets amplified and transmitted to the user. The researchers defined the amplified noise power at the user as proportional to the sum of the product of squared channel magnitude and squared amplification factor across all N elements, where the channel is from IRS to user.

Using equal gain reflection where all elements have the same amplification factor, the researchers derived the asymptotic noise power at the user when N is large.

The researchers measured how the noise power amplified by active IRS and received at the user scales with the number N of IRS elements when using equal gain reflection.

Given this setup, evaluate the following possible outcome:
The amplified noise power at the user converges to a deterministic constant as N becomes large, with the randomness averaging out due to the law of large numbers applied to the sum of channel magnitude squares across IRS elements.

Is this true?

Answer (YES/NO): YES